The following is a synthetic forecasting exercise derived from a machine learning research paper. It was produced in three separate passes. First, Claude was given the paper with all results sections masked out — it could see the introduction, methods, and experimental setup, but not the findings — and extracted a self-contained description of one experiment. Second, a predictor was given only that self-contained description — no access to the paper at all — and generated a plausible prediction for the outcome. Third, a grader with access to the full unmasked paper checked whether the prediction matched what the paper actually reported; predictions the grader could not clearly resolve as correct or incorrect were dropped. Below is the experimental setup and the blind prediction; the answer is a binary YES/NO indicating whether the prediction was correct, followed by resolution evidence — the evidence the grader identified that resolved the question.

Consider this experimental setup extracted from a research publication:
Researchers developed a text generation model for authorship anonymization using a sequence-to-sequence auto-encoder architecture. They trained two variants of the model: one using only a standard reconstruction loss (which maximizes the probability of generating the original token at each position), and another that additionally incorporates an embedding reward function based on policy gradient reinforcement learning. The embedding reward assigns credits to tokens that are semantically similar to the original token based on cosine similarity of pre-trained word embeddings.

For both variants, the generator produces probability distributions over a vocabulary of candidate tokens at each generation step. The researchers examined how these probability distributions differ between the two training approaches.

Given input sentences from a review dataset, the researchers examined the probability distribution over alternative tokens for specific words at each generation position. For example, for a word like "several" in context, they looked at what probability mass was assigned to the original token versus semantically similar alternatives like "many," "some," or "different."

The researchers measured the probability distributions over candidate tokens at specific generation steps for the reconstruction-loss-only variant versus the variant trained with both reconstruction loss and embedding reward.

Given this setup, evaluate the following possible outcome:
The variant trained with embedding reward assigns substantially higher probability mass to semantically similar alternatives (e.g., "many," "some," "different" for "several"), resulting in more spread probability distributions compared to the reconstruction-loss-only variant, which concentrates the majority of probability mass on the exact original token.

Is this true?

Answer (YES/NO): YES